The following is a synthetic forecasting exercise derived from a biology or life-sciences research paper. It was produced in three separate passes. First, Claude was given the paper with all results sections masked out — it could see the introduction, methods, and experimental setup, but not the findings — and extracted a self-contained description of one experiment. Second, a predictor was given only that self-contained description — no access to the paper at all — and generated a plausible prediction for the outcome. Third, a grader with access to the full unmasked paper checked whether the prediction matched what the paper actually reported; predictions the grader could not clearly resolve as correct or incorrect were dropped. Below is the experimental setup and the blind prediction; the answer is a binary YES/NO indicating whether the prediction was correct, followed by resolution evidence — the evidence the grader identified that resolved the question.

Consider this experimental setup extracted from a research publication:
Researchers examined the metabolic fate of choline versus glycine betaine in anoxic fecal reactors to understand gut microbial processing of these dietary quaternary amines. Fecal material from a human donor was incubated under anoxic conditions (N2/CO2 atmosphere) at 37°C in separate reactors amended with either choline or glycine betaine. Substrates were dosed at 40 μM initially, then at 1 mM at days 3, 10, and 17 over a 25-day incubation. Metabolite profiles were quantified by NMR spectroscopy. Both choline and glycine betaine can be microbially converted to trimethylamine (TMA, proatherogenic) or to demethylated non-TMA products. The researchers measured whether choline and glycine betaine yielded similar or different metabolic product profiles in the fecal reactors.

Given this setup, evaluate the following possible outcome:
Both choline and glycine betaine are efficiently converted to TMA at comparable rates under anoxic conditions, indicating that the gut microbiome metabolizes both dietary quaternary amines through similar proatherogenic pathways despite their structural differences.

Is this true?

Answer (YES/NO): NO